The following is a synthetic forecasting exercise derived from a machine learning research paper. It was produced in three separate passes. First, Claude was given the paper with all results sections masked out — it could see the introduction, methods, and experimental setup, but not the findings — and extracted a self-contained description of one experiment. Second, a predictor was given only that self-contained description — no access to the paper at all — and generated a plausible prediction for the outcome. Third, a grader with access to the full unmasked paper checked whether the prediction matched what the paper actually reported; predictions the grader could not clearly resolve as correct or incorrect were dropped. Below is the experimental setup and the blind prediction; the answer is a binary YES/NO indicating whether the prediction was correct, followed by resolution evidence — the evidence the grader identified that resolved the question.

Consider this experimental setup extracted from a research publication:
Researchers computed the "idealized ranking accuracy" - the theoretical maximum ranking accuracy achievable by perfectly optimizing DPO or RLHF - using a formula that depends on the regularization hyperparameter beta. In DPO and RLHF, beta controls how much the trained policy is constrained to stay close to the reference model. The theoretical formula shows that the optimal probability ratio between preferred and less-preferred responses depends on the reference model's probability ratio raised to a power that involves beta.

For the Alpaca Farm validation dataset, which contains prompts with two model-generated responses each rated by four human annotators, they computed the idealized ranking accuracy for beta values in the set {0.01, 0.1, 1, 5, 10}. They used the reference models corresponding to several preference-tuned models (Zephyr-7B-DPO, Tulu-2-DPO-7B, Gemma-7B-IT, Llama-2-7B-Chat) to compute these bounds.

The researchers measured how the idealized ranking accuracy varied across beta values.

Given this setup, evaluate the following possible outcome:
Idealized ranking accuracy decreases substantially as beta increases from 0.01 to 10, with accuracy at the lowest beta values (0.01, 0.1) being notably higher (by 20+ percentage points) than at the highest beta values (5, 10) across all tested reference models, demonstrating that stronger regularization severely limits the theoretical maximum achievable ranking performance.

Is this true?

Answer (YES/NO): NO